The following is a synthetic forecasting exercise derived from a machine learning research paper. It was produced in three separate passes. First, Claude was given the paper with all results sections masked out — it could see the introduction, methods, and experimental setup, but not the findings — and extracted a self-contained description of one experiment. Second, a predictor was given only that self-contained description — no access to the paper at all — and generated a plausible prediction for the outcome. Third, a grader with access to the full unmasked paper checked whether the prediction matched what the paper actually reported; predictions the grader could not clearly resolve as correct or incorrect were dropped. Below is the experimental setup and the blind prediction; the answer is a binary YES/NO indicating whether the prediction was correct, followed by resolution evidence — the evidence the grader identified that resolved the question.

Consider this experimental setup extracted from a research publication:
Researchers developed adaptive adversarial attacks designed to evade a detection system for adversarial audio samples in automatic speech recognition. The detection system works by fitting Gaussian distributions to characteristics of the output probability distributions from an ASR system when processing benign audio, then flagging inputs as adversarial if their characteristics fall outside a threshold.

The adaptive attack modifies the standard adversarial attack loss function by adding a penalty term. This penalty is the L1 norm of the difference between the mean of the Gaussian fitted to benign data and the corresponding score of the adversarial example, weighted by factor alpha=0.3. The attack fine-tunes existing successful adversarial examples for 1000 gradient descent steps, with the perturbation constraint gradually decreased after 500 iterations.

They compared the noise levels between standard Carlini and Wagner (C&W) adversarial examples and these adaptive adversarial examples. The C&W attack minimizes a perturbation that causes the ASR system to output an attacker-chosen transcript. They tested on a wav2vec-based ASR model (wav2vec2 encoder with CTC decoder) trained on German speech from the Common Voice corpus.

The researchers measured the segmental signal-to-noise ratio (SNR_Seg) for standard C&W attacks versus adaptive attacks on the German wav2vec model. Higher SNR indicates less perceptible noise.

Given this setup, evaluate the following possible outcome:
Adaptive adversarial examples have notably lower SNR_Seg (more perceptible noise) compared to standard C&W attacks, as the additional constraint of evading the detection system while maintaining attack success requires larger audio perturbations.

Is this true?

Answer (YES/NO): YES